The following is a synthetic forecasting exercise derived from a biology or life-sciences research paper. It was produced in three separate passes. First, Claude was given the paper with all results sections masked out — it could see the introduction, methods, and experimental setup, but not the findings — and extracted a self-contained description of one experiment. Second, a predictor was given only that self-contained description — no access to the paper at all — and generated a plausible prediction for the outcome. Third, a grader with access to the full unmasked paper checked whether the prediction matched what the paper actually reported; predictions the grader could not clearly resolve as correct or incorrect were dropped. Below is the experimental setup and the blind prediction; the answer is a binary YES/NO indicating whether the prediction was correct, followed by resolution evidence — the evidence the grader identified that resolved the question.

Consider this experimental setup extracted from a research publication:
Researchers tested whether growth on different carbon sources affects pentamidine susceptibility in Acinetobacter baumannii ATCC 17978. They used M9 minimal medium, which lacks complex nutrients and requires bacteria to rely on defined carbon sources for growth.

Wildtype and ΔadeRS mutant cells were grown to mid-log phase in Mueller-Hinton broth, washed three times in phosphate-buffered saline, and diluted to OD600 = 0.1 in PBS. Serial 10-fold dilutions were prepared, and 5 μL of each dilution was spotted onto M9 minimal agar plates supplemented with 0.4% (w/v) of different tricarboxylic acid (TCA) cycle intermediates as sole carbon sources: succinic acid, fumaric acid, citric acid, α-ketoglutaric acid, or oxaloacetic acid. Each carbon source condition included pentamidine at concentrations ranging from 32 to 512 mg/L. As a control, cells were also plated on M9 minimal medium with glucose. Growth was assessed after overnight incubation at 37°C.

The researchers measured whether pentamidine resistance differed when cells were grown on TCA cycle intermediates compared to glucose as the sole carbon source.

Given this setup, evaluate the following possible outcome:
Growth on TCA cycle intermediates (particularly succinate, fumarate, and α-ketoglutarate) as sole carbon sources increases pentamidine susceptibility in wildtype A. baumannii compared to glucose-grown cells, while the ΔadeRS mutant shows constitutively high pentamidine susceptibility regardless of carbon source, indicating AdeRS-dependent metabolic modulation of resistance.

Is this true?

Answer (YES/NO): NO